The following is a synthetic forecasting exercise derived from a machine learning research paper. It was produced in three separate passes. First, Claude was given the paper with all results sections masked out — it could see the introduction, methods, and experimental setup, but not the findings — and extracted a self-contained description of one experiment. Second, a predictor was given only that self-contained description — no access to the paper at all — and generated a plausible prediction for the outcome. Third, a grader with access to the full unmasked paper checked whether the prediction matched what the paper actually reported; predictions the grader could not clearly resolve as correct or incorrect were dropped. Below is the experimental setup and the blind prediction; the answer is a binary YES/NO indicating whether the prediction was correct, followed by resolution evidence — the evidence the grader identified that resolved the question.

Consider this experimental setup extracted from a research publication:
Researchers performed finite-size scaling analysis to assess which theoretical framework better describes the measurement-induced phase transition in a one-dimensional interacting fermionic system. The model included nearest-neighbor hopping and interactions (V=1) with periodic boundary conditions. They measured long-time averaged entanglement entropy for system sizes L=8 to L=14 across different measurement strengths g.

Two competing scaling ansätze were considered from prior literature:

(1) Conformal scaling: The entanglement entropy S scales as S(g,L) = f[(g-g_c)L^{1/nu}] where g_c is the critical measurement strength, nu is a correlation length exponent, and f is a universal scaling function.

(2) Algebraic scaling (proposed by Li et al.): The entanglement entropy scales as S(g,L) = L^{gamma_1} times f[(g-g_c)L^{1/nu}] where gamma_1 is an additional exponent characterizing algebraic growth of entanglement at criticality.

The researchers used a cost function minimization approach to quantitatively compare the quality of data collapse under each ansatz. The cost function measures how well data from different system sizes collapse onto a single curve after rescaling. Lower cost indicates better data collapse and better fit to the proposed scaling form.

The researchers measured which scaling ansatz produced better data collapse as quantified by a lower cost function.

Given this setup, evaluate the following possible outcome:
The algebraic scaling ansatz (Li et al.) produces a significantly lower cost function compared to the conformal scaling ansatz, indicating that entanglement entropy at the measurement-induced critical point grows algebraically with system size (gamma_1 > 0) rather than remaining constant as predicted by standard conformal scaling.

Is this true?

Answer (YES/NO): NO